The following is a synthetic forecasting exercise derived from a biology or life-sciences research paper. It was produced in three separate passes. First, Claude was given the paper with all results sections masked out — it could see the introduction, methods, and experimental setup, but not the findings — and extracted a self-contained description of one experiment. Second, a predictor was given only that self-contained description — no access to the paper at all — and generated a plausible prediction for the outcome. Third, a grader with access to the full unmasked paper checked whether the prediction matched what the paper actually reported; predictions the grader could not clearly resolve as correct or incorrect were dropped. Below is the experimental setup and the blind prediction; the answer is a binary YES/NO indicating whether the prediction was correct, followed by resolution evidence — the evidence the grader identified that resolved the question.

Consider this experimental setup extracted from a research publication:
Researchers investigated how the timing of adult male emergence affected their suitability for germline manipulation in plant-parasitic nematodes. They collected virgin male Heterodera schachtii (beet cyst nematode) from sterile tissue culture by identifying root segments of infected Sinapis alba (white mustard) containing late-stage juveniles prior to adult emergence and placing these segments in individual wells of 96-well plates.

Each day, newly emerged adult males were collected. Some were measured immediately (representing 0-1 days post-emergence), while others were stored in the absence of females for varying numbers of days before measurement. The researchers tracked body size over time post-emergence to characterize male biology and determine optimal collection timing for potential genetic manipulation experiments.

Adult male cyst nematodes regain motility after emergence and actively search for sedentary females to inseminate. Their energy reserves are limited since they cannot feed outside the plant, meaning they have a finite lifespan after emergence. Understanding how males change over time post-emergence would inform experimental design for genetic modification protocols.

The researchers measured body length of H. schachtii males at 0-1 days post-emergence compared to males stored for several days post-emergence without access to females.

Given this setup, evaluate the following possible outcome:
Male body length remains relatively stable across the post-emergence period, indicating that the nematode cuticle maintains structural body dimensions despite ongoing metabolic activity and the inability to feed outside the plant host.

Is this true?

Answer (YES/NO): YES